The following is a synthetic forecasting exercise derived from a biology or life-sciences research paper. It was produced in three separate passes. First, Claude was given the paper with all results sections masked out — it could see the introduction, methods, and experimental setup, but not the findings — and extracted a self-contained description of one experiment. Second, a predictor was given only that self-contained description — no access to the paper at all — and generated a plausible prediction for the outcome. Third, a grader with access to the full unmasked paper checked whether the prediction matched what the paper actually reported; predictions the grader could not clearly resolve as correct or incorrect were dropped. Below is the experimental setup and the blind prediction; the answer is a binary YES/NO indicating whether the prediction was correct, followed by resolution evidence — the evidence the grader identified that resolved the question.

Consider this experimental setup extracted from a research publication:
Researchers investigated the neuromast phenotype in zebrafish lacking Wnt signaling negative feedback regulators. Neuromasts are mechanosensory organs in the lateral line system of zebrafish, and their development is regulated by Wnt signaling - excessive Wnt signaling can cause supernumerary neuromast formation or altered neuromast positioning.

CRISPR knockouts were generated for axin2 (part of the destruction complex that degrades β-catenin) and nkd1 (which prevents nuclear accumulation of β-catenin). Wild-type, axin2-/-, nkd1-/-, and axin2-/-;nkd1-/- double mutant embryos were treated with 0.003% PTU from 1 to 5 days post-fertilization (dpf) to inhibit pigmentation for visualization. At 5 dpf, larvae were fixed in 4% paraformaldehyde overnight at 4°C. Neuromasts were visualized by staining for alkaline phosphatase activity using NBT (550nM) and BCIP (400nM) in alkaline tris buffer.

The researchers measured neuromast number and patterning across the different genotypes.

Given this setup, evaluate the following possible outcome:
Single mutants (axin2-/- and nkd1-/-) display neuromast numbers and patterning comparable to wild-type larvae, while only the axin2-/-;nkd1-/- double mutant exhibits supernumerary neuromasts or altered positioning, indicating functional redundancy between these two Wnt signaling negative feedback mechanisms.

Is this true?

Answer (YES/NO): NO